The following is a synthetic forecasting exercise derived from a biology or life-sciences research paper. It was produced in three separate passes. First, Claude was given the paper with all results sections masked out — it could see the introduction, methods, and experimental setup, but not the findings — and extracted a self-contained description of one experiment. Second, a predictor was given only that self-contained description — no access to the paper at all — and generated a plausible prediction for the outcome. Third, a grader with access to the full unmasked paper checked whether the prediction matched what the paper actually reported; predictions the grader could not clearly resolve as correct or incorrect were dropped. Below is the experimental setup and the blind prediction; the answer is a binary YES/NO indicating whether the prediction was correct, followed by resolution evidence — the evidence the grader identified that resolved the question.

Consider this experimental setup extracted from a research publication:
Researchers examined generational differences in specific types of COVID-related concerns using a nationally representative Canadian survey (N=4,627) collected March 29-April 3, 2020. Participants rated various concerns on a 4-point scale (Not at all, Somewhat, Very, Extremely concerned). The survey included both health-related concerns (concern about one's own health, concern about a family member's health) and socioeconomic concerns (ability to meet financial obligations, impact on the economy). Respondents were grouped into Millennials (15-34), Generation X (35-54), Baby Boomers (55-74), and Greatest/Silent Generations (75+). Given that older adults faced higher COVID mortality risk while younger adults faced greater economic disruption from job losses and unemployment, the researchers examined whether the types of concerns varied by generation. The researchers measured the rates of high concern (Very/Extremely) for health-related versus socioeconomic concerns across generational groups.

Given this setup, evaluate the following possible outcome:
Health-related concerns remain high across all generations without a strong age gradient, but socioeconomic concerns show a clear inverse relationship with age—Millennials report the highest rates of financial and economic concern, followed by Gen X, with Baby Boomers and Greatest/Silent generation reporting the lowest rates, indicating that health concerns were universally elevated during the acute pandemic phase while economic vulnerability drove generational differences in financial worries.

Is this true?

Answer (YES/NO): NO